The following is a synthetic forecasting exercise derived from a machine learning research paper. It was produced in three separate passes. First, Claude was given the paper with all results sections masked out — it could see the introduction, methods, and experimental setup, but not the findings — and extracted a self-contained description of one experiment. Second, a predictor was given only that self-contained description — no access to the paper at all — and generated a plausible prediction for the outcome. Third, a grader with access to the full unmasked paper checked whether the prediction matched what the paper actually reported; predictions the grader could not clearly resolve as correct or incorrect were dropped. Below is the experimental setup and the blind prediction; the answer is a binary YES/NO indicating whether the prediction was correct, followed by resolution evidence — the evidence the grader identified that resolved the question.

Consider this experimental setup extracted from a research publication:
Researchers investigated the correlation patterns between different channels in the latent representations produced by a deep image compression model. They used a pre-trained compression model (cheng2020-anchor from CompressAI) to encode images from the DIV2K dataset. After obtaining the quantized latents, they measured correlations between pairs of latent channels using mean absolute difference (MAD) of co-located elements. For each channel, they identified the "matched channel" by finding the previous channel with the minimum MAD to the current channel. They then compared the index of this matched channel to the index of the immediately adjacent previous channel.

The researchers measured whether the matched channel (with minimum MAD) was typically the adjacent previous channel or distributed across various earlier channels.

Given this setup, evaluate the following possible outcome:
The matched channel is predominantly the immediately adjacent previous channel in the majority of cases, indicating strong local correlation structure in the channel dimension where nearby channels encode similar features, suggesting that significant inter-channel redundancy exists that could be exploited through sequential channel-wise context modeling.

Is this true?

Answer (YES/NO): NO